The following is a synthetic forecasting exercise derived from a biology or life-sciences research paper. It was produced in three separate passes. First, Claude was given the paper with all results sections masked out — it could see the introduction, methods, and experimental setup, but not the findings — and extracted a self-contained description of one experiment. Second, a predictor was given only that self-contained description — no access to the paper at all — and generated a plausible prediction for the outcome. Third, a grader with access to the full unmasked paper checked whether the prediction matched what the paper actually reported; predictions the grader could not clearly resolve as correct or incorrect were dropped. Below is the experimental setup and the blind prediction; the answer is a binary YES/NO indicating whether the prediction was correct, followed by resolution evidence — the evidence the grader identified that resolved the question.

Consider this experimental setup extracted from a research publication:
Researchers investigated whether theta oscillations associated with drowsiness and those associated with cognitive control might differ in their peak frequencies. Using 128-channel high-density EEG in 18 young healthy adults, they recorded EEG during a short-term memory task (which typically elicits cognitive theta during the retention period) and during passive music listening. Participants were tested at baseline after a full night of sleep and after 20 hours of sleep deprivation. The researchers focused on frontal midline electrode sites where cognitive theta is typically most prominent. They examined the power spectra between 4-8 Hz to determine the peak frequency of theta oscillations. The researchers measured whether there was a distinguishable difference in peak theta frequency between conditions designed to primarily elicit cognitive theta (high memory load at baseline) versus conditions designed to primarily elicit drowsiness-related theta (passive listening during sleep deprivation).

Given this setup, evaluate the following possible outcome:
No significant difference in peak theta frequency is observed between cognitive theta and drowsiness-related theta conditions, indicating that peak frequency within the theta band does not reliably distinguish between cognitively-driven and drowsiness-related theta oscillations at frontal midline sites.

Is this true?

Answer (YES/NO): YES